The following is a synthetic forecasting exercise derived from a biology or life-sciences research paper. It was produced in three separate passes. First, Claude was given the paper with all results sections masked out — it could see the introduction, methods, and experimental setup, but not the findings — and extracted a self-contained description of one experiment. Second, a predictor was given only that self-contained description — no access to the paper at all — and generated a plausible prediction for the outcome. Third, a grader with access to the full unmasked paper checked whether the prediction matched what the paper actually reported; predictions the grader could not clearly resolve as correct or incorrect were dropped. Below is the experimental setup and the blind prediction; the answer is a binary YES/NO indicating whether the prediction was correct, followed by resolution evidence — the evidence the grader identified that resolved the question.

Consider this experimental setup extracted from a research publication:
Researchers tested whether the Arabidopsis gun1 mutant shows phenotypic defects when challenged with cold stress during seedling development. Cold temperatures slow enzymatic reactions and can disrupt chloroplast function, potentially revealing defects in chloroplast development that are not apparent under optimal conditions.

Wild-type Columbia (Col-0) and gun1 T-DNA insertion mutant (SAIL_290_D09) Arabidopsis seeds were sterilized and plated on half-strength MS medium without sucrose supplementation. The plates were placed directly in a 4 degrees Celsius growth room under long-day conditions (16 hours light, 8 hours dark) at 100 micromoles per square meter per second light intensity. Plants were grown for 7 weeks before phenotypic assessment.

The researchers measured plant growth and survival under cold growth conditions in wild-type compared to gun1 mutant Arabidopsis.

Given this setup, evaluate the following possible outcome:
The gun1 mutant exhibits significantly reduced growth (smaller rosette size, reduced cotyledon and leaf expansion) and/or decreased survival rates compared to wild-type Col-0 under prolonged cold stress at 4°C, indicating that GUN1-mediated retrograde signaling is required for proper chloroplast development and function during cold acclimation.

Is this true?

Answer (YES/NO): YES